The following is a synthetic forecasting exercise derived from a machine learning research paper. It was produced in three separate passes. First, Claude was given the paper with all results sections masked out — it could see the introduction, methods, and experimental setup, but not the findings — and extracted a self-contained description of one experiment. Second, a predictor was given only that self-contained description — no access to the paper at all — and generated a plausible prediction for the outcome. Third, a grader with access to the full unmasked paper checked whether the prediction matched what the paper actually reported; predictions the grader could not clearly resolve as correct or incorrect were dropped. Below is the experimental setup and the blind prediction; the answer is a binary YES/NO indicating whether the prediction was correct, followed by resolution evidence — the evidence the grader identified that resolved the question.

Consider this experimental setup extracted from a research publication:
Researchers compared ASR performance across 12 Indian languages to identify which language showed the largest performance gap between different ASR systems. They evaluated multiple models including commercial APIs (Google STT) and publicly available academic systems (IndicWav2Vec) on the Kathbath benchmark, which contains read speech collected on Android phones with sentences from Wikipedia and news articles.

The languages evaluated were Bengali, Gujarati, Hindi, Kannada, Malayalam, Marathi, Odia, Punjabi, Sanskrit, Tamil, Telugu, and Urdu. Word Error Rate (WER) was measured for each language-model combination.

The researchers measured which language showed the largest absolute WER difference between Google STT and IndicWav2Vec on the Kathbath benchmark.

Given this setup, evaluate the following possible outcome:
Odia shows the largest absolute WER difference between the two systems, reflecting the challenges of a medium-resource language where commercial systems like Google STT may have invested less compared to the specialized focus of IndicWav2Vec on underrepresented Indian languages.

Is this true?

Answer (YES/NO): YES